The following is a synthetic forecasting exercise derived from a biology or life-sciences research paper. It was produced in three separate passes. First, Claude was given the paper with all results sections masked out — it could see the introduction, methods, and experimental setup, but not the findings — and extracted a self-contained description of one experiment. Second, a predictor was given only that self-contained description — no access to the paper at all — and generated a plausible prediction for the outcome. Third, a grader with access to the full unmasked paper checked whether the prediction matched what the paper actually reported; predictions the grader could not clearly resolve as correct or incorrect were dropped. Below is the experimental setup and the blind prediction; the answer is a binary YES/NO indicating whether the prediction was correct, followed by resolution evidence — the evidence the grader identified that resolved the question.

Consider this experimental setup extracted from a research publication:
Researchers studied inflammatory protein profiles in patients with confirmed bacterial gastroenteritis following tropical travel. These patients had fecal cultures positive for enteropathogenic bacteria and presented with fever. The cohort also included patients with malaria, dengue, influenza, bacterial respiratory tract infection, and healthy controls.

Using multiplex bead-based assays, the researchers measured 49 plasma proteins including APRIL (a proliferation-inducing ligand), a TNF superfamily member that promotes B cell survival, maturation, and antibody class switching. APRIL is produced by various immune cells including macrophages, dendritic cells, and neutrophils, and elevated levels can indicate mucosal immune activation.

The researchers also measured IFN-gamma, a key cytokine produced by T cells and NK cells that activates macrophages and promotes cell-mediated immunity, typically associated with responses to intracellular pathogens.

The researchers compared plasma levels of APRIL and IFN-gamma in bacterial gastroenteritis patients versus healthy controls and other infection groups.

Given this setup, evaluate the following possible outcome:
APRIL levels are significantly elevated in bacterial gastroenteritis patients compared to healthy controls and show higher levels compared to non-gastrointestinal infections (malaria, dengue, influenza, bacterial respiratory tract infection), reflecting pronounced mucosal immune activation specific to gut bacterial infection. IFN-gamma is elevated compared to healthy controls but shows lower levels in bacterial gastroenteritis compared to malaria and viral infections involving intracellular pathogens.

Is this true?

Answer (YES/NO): NO